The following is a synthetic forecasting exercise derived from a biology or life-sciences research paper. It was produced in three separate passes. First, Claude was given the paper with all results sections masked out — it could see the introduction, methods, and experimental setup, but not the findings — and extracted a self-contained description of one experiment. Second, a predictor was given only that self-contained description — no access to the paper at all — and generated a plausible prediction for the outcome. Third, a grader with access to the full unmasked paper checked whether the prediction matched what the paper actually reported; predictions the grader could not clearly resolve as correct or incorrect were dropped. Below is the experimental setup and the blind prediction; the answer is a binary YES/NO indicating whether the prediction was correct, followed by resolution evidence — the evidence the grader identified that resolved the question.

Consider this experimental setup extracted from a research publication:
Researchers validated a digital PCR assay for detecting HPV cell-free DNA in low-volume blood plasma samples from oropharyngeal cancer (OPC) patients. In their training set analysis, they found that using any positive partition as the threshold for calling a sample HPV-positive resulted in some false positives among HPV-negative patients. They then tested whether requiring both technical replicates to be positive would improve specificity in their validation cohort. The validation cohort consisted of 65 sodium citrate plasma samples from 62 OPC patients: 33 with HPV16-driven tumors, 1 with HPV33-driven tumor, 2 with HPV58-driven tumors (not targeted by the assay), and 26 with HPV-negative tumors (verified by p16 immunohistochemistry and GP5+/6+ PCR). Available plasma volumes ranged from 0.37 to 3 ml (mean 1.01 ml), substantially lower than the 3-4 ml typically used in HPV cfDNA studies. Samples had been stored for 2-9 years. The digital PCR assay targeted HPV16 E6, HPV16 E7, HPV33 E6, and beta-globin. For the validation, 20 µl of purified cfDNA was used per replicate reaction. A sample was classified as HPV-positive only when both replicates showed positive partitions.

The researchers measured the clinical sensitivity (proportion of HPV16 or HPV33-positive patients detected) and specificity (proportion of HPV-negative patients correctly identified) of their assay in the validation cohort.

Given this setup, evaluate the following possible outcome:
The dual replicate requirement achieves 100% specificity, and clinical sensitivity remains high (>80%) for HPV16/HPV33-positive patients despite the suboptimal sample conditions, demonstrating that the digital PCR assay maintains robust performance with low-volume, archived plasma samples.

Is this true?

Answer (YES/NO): NO